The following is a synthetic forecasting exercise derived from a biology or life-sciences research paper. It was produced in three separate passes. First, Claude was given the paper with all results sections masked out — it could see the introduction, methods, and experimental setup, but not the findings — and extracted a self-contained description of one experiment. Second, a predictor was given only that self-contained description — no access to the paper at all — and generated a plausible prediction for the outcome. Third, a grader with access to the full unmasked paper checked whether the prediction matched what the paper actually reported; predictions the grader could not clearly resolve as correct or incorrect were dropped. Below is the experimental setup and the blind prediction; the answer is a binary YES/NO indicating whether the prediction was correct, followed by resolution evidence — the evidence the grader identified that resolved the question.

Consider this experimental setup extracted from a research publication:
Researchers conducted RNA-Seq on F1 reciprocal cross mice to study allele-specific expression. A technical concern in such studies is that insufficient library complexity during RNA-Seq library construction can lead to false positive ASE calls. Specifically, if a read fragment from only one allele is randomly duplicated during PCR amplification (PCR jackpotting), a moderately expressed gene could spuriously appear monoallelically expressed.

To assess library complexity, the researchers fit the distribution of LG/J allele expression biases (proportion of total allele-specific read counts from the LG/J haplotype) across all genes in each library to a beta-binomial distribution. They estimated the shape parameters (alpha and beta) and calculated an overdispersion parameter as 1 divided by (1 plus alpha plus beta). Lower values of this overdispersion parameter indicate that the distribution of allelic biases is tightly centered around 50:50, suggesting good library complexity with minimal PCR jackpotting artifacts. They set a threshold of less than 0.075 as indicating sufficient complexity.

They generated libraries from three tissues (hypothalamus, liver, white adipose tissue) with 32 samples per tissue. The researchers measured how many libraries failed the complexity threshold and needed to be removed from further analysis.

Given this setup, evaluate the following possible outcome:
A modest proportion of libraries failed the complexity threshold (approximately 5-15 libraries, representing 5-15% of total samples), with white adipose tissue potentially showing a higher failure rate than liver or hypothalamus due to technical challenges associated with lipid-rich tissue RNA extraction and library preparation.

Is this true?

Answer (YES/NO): NO